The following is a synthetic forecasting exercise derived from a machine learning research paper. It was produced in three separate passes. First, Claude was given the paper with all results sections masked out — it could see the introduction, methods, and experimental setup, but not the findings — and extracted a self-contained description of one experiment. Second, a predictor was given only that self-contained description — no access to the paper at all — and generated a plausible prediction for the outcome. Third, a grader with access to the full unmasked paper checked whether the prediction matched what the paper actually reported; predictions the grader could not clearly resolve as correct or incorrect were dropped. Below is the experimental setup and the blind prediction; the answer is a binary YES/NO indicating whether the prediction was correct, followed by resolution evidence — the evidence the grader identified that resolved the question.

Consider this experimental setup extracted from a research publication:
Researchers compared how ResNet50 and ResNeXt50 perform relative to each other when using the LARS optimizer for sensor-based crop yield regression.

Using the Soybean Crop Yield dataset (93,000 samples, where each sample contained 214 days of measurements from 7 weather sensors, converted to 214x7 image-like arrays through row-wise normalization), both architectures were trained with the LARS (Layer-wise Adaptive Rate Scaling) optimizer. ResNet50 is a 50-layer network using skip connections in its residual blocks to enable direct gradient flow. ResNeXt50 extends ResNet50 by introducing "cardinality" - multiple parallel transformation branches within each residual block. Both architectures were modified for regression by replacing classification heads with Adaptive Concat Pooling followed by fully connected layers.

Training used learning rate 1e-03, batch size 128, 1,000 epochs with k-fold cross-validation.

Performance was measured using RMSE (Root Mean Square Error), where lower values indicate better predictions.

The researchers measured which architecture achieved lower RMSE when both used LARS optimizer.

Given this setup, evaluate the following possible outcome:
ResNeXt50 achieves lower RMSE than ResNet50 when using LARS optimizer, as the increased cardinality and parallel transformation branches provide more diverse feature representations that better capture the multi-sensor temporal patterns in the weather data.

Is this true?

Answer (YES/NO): NO